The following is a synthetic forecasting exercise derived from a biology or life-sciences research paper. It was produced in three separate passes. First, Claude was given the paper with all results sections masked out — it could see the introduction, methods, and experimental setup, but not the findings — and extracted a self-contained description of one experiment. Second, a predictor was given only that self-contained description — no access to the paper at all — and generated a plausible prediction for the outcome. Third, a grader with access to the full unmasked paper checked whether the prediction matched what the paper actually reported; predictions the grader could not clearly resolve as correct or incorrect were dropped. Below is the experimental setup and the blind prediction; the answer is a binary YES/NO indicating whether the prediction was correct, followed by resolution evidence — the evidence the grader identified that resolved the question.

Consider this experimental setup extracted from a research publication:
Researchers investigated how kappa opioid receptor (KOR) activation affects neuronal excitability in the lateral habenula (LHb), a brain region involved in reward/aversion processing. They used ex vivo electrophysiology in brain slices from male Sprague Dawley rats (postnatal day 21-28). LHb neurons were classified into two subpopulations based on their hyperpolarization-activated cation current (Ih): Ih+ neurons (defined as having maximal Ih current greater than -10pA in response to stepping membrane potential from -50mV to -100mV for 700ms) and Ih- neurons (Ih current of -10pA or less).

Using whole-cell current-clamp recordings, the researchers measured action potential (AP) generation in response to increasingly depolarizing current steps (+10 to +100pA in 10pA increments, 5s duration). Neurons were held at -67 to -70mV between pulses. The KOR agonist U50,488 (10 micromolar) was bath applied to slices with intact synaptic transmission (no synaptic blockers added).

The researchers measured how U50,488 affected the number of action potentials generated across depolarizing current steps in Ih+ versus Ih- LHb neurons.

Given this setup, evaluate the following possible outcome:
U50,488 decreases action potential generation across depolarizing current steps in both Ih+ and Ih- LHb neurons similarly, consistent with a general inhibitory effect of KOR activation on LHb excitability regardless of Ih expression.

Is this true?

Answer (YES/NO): NO